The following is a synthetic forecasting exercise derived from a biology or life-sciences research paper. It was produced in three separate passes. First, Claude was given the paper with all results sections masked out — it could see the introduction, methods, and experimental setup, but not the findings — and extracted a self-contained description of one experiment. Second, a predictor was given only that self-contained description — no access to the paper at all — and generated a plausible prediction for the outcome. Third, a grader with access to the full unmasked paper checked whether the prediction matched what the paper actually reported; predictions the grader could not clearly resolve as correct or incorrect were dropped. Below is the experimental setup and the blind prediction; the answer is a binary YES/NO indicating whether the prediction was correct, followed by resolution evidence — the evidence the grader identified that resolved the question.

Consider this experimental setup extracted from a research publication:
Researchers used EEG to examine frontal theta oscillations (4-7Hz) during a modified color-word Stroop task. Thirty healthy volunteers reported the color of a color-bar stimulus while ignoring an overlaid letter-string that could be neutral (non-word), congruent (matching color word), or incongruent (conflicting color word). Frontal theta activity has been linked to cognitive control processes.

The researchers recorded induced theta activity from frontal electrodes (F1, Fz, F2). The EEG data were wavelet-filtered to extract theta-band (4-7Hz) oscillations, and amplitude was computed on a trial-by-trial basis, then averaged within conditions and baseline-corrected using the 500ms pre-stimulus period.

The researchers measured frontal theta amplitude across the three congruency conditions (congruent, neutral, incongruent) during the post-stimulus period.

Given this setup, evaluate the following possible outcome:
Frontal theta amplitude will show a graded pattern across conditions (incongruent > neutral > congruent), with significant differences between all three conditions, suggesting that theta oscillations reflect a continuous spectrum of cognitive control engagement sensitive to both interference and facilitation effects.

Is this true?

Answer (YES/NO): NO